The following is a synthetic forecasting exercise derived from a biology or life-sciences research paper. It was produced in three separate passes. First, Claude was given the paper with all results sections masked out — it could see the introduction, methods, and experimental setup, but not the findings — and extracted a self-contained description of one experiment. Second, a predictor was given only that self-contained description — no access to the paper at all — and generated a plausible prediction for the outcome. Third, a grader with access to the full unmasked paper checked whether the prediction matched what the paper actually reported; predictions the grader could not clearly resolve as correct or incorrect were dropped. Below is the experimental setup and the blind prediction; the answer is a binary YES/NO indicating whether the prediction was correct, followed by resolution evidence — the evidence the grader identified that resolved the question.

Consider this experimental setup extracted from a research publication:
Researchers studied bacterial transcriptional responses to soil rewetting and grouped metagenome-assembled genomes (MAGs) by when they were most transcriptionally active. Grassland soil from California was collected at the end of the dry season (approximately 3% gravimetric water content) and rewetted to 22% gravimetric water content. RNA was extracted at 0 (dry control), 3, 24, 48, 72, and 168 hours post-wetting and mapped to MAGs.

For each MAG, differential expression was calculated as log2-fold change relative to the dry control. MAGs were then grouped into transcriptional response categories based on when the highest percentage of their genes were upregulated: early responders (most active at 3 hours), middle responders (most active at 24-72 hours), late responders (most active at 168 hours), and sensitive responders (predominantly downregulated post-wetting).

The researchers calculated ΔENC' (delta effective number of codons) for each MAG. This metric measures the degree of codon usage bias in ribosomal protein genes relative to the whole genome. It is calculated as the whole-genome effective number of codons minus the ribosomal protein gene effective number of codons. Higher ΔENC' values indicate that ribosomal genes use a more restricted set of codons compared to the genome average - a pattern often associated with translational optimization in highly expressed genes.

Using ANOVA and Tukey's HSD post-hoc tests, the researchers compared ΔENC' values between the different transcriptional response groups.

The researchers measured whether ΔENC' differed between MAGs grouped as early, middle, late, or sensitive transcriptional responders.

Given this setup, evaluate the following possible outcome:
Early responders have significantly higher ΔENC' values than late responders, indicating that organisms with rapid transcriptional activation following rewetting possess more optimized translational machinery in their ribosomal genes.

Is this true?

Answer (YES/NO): YES